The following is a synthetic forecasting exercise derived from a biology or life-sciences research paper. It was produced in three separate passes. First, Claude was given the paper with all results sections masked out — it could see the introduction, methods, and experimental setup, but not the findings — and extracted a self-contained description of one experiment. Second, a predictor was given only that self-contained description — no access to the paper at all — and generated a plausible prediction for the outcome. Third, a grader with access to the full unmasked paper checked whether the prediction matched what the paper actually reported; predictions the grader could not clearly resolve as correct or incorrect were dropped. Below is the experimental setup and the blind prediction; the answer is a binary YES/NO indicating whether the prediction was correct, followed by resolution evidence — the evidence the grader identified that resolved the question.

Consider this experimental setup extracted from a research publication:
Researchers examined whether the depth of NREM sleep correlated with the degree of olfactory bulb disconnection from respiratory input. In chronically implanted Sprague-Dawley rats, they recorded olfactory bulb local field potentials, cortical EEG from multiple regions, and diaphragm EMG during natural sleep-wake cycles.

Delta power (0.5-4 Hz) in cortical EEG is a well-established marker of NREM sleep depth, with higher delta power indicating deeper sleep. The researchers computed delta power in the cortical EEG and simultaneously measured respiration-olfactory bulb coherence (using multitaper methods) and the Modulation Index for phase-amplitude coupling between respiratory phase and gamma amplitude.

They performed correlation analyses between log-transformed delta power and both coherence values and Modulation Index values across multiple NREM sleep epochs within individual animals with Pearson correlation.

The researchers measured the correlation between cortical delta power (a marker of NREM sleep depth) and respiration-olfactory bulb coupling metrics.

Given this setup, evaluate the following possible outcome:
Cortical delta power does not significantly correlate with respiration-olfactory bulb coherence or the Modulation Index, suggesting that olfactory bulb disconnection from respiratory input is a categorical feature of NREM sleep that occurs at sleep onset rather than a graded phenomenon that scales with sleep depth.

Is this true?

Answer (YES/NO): NO